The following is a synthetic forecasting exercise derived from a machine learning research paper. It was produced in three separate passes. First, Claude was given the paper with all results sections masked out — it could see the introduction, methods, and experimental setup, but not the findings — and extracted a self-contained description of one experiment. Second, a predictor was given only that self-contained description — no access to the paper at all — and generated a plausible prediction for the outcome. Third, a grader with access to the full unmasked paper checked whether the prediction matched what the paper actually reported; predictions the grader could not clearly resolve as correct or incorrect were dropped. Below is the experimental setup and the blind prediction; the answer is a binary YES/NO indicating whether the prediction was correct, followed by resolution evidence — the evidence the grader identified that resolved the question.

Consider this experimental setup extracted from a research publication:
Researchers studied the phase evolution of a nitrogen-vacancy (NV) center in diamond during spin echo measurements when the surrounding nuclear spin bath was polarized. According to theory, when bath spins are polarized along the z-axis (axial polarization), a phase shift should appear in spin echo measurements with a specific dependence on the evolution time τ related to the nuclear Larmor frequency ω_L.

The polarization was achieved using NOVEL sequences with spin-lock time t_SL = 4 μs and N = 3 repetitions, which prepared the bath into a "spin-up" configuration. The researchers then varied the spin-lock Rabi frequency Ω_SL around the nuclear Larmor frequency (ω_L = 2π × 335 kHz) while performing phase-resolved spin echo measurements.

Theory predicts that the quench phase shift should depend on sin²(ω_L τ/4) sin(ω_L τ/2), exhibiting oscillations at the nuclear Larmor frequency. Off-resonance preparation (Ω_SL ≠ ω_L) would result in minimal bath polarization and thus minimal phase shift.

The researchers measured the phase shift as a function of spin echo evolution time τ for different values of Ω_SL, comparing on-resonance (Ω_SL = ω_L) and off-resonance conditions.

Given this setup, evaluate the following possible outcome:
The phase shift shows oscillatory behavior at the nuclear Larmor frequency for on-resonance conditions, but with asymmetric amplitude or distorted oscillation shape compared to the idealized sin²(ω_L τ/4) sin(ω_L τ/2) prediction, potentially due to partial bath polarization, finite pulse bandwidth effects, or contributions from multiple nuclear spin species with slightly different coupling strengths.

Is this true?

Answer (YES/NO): NO